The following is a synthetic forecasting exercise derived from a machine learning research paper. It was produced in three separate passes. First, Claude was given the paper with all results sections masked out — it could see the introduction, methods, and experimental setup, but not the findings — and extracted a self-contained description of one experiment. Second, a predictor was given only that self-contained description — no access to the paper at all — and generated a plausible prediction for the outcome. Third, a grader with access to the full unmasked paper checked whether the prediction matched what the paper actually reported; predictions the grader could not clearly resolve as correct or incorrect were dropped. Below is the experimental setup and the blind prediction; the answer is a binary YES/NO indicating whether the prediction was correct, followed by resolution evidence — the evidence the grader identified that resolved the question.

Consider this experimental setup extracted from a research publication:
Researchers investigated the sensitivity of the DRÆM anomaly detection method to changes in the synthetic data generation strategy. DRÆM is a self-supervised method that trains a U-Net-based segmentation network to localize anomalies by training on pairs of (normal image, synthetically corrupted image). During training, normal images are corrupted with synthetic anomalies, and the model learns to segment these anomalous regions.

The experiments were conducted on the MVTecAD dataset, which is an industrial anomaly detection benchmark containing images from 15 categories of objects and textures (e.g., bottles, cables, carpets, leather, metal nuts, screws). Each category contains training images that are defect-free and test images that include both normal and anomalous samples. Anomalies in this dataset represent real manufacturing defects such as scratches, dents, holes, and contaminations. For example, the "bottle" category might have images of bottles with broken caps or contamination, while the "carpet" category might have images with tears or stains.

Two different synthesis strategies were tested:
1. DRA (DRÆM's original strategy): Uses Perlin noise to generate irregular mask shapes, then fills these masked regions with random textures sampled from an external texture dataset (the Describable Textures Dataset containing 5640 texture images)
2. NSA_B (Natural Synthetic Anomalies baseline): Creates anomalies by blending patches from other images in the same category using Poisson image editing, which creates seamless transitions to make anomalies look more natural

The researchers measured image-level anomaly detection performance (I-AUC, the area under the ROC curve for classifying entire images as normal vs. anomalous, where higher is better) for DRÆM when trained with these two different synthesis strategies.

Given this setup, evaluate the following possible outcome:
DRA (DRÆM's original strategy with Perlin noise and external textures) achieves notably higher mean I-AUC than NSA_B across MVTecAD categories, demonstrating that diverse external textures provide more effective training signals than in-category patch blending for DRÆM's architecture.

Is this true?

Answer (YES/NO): YES